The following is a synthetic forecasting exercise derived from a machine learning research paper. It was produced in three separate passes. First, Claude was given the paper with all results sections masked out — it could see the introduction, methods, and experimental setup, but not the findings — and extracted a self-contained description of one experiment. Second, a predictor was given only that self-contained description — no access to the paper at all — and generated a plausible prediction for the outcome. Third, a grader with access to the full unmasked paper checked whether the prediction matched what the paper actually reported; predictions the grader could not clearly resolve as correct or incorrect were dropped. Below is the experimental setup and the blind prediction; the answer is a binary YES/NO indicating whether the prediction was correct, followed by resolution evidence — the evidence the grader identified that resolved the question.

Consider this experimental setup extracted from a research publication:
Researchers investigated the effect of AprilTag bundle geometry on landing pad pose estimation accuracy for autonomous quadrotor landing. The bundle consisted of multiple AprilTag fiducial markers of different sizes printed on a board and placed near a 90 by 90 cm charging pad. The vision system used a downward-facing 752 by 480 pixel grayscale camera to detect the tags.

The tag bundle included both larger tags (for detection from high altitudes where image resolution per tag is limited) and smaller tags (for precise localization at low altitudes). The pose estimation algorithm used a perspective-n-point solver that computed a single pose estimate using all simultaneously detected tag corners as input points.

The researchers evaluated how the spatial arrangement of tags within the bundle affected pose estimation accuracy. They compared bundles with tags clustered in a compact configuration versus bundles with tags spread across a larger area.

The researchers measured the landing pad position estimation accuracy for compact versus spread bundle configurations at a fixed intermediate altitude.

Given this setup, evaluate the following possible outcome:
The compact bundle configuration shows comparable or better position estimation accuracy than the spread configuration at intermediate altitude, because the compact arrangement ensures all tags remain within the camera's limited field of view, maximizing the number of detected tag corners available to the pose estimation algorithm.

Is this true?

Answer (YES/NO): NO